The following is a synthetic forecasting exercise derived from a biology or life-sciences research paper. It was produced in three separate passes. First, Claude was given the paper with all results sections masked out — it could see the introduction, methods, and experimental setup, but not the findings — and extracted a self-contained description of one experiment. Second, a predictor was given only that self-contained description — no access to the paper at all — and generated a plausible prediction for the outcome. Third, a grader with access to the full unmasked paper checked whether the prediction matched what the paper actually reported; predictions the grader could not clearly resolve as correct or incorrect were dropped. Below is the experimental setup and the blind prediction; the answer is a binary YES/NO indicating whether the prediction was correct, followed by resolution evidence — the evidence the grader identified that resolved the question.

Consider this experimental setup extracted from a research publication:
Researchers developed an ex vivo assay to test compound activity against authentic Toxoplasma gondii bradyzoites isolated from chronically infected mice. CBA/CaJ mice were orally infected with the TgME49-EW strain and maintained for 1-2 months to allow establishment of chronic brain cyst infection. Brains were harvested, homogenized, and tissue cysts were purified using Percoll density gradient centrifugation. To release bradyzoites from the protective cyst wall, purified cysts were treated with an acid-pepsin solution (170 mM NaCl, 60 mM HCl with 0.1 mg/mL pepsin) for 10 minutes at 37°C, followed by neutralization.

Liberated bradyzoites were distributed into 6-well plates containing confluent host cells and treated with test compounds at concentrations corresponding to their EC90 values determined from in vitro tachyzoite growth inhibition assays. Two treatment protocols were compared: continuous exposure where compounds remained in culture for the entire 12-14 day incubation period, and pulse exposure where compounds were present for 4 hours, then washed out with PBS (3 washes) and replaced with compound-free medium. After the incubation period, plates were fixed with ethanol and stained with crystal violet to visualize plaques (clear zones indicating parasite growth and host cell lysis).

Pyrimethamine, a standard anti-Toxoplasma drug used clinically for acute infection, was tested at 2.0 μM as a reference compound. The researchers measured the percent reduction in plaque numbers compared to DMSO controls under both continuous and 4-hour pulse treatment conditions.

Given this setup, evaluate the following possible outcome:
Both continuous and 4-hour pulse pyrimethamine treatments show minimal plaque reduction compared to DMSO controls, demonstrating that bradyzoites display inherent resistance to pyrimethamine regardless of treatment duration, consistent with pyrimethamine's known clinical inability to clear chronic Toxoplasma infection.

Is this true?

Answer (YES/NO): NO